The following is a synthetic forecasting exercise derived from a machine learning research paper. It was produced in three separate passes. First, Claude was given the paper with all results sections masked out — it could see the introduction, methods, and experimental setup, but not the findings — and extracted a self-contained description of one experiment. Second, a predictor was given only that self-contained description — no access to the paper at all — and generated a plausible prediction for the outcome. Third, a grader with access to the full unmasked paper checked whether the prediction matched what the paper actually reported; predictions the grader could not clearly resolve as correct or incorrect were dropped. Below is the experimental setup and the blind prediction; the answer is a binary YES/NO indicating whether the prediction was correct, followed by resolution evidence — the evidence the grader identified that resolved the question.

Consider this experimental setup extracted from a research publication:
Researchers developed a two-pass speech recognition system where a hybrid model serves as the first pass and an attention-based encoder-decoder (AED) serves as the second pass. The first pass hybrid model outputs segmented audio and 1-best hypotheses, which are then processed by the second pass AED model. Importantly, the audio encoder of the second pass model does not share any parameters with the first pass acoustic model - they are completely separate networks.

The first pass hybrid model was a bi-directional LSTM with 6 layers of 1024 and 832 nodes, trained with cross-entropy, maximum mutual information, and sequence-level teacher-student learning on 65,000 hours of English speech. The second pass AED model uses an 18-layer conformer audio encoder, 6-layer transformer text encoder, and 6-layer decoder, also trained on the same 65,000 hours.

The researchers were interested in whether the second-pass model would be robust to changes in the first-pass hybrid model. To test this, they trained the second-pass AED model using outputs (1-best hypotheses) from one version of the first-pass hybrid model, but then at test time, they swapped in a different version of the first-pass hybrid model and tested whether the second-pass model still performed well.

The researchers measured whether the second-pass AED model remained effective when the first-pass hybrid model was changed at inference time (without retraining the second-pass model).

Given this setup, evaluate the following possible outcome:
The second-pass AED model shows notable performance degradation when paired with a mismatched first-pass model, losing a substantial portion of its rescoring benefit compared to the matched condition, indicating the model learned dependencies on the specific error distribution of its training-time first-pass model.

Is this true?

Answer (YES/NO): NO